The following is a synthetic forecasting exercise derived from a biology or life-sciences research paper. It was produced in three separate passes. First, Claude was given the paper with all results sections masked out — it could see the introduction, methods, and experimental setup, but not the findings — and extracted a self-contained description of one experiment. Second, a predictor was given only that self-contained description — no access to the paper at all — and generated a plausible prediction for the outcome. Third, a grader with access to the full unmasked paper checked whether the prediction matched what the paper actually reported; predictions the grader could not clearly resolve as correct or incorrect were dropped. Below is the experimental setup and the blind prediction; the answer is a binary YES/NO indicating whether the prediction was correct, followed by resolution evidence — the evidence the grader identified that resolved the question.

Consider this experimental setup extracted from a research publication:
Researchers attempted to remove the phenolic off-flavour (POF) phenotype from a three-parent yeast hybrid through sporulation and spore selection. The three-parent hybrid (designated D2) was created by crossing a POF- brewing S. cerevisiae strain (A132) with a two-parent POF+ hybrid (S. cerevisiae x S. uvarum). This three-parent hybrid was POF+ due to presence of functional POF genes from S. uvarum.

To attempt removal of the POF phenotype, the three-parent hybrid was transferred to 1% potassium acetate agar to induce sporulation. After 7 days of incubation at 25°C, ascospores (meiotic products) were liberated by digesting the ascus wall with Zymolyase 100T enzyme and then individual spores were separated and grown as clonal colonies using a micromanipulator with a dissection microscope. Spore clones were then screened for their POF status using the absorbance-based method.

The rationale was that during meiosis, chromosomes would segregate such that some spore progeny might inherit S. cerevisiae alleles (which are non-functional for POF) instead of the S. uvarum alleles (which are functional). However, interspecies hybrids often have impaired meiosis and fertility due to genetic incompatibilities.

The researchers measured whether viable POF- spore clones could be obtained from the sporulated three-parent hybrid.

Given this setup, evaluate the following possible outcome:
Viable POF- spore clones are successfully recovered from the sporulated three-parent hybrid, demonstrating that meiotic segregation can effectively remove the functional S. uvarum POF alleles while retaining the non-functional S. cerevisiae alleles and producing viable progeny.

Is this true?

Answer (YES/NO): YES